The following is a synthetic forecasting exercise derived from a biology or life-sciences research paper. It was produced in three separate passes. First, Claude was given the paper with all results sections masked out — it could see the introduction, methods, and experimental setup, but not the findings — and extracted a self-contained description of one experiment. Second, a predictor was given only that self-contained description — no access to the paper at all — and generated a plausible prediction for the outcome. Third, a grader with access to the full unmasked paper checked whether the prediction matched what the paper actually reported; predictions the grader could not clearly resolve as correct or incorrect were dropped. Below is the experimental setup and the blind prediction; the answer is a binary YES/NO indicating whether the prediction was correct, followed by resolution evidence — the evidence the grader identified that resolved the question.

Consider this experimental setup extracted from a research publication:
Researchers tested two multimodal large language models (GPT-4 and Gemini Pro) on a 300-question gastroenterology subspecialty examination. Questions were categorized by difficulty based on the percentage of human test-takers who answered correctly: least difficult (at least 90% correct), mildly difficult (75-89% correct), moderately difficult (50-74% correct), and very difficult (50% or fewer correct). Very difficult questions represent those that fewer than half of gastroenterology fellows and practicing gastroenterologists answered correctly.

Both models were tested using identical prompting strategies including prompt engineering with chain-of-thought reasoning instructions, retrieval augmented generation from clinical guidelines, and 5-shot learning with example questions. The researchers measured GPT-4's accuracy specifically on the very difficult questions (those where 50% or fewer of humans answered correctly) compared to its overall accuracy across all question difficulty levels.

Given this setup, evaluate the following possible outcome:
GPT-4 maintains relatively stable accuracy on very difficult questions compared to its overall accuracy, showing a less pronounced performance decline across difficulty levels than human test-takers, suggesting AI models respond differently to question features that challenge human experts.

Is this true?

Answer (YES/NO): NO